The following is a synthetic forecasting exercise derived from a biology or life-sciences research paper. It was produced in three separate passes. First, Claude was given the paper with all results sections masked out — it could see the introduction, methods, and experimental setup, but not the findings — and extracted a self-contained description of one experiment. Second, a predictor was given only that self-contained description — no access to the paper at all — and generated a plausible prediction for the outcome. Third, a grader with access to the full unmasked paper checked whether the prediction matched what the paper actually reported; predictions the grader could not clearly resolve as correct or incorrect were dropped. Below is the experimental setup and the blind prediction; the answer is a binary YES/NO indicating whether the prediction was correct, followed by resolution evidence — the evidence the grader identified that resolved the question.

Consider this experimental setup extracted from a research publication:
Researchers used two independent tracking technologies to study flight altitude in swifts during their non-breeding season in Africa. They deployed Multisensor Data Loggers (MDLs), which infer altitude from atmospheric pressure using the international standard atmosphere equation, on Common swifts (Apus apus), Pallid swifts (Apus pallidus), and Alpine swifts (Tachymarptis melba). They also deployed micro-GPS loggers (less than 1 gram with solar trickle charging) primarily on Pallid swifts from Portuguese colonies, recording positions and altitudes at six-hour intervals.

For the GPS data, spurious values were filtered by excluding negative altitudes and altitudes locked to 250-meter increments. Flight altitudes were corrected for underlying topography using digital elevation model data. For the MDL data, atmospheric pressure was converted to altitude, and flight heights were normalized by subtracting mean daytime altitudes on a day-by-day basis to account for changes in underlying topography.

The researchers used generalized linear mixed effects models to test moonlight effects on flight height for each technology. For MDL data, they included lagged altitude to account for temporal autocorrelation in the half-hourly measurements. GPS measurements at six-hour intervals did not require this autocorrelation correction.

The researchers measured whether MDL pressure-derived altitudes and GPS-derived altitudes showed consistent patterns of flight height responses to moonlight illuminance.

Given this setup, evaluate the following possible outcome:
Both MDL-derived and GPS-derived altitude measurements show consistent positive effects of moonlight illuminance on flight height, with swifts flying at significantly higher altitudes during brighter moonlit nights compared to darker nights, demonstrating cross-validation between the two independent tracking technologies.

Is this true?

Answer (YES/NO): YES